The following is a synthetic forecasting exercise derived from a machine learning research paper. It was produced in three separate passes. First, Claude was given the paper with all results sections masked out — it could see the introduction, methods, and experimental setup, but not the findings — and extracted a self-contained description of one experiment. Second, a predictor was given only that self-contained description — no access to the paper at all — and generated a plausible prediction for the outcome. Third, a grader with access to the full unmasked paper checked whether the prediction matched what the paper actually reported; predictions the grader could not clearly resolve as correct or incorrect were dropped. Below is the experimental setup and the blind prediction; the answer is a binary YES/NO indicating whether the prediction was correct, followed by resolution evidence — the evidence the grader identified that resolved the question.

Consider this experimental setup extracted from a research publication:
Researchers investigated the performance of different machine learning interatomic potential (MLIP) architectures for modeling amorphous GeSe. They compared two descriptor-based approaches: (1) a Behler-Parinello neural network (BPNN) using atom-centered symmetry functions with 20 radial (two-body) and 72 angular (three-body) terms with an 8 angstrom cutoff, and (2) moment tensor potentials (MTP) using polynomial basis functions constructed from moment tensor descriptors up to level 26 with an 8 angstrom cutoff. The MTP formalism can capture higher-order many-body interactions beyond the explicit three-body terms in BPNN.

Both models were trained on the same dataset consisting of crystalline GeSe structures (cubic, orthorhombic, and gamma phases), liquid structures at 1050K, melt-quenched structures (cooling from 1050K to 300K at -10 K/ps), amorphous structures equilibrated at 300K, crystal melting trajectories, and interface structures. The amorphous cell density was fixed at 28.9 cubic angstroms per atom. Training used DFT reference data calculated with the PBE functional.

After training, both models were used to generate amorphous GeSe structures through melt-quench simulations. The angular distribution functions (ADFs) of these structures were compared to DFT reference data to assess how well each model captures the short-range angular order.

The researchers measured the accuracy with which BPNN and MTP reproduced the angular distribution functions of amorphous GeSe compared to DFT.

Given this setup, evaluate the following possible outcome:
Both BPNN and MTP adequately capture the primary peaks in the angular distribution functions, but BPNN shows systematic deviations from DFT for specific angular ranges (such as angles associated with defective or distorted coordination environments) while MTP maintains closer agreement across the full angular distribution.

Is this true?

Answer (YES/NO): NO